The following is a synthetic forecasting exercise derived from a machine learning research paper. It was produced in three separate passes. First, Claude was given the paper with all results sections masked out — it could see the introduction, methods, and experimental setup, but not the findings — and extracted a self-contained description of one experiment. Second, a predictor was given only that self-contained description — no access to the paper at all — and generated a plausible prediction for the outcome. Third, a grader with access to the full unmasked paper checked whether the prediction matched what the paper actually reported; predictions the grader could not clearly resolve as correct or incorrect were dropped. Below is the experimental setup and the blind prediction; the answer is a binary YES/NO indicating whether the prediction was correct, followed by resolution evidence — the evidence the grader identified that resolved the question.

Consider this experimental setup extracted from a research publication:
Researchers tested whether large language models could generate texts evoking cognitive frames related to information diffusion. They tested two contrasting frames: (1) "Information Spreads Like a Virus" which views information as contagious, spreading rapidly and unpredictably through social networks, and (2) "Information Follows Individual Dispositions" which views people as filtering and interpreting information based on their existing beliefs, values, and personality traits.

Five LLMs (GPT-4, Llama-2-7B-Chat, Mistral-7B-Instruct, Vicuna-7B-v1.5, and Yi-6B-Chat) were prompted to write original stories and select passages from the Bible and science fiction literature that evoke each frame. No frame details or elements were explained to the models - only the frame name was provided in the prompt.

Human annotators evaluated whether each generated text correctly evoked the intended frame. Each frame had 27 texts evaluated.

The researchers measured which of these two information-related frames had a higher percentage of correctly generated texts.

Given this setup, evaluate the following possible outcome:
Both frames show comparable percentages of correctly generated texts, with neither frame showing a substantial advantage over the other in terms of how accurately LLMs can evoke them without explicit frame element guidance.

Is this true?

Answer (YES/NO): NO